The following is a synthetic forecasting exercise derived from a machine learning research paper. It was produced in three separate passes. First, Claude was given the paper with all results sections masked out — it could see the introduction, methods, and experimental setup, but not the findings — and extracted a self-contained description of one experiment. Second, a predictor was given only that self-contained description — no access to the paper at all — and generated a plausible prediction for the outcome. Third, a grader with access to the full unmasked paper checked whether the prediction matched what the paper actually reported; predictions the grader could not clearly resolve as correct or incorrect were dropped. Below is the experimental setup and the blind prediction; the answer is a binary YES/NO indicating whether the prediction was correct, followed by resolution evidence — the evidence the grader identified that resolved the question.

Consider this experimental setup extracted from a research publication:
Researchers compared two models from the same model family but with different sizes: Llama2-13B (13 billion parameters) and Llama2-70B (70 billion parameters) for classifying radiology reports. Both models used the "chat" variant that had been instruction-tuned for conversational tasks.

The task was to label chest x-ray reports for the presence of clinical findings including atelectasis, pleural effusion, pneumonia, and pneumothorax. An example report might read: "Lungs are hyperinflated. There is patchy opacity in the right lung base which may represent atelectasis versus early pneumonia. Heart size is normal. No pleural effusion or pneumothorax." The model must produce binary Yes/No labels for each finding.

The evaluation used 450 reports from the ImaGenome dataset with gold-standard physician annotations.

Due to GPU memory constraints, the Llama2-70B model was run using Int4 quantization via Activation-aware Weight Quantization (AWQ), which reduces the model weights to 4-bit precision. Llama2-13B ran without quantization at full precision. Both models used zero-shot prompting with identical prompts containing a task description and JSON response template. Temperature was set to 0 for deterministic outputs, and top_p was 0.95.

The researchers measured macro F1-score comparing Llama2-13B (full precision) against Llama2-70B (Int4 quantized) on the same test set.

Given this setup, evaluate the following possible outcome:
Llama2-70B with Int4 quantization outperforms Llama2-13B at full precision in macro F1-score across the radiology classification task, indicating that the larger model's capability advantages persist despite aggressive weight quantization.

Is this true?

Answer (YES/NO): YES